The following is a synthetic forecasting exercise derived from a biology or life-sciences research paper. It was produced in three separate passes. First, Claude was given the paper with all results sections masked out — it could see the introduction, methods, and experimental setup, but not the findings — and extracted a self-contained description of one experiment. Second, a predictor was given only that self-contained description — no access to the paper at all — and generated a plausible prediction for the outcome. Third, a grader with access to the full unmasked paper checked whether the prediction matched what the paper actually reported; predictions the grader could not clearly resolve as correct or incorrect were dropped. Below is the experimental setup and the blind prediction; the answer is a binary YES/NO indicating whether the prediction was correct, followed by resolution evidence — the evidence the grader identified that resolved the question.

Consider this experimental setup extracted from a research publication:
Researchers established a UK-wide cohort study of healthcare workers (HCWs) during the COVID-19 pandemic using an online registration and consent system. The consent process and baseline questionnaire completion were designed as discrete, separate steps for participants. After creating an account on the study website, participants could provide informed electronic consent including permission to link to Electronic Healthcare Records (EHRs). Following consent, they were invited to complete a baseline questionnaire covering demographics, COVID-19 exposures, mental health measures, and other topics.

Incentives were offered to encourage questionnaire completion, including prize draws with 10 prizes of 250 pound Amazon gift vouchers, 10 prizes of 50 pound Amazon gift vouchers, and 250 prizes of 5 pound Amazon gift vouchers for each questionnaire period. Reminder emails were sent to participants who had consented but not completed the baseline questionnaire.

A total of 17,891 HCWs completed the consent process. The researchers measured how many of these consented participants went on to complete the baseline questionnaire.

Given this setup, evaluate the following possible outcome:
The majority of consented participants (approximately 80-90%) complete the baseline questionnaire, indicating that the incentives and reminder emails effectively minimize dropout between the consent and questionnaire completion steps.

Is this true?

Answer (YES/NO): YES